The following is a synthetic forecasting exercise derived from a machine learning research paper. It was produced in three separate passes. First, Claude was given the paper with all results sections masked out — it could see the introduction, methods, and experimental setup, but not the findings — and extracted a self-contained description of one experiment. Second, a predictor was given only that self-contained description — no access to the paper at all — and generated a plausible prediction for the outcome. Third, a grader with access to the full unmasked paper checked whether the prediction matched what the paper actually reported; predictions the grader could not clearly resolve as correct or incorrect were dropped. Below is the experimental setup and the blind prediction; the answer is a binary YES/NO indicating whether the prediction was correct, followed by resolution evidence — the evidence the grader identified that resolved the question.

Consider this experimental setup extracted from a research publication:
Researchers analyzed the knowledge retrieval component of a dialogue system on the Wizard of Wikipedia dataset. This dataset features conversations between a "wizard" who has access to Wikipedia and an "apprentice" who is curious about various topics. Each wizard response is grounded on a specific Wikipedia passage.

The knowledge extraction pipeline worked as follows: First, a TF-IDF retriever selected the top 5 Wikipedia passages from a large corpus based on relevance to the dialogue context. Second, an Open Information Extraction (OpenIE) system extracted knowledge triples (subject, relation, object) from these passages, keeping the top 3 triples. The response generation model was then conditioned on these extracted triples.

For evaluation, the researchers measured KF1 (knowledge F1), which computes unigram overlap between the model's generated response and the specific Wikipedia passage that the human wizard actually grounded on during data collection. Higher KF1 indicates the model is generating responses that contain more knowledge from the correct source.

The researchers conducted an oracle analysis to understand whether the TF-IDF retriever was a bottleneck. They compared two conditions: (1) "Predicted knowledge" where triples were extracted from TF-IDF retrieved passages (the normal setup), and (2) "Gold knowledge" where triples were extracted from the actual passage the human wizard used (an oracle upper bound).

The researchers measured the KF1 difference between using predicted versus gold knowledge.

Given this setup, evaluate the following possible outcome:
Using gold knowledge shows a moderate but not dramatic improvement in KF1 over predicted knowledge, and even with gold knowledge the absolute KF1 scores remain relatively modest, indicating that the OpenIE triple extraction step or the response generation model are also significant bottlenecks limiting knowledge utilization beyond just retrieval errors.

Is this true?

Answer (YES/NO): NO